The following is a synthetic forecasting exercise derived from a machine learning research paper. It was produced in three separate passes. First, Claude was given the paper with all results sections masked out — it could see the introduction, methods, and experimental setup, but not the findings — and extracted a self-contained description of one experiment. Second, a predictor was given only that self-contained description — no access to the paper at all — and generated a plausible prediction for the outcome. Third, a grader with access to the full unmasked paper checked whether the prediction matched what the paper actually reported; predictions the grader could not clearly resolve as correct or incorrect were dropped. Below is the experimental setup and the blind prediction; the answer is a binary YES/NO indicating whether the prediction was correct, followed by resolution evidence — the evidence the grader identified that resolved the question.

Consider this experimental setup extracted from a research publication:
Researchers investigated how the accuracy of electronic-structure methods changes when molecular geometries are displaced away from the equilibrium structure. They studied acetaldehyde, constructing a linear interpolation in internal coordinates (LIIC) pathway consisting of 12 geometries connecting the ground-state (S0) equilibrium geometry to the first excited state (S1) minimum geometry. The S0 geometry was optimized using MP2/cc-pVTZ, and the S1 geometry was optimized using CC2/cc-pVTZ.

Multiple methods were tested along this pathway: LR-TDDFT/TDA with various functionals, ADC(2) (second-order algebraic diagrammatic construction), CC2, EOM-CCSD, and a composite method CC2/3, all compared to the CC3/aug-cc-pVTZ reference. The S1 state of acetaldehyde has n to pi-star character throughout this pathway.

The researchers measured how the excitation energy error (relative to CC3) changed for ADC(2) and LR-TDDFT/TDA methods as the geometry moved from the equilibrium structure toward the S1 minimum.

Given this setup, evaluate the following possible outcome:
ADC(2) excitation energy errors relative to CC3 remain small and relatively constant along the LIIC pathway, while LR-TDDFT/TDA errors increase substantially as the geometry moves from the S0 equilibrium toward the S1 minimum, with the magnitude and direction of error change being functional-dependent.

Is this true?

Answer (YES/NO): NO